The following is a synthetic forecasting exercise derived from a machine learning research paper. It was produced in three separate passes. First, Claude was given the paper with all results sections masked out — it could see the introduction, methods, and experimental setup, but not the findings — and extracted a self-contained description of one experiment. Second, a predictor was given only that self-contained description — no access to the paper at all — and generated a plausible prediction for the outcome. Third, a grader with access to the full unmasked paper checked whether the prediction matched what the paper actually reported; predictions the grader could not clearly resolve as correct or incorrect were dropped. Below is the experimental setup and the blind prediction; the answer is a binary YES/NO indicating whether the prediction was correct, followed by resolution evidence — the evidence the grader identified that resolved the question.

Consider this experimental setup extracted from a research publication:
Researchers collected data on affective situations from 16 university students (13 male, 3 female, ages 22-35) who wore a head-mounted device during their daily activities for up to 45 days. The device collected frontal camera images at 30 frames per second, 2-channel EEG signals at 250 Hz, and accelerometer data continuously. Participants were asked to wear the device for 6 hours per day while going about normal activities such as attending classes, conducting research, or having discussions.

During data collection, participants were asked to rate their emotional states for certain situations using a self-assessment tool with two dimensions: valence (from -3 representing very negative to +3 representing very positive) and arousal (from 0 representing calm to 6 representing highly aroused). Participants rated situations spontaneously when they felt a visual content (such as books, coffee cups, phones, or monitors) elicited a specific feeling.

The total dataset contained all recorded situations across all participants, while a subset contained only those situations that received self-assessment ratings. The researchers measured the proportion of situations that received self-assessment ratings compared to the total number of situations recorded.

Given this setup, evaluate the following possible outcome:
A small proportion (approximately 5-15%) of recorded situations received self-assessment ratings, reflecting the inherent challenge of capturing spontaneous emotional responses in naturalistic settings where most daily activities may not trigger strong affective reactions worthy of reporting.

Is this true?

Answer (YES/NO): NO